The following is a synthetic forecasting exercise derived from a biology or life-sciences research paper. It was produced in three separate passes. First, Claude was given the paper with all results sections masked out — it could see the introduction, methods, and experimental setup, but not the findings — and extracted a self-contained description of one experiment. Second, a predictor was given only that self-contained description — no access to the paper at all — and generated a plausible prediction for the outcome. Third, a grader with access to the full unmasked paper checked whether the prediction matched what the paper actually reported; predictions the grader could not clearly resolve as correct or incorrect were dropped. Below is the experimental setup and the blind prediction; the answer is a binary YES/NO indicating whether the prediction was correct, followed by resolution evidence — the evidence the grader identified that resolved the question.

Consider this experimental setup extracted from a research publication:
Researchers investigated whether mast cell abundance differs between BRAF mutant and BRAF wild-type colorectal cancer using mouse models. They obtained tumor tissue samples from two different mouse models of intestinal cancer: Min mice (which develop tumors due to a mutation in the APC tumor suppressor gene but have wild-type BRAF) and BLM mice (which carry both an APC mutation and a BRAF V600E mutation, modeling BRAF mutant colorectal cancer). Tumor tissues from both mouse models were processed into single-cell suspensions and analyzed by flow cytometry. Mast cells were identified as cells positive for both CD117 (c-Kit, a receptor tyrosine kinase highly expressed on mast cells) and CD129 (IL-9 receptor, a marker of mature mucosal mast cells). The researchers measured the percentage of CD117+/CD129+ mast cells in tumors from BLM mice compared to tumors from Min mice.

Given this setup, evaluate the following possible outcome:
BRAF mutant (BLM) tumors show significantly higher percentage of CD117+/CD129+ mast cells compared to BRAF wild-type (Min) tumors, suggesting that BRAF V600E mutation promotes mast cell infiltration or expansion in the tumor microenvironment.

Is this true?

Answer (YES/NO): YES